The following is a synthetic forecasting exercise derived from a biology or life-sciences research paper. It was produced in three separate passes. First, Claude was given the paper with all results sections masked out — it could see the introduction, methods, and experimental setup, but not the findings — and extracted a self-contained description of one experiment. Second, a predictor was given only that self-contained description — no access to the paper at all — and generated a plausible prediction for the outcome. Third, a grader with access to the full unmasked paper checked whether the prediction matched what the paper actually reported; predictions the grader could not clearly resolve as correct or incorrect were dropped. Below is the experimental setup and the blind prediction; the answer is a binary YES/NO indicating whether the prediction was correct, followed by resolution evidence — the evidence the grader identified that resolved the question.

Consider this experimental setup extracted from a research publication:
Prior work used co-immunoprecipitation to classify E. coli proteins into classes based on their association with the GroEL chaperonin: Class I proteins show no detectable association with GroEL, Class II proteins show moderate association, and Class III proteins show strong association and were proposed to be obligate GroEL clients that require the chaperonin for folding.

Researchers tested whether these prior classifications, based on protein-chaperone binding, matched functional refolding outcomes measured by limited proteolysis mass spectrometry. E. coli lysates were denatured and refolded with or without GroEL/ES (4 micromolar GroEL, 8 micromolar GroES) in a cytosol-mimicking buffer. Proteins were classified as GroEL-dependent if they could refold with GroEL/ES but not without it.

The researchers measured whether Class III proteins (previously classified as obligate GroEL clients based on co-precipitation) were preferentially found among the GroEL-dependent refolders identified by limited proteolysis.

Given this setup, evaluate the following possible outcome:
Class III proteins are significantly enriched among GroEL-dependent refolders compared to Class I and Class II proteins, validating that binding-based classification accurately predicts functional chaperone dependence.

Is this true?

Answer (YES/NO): NO